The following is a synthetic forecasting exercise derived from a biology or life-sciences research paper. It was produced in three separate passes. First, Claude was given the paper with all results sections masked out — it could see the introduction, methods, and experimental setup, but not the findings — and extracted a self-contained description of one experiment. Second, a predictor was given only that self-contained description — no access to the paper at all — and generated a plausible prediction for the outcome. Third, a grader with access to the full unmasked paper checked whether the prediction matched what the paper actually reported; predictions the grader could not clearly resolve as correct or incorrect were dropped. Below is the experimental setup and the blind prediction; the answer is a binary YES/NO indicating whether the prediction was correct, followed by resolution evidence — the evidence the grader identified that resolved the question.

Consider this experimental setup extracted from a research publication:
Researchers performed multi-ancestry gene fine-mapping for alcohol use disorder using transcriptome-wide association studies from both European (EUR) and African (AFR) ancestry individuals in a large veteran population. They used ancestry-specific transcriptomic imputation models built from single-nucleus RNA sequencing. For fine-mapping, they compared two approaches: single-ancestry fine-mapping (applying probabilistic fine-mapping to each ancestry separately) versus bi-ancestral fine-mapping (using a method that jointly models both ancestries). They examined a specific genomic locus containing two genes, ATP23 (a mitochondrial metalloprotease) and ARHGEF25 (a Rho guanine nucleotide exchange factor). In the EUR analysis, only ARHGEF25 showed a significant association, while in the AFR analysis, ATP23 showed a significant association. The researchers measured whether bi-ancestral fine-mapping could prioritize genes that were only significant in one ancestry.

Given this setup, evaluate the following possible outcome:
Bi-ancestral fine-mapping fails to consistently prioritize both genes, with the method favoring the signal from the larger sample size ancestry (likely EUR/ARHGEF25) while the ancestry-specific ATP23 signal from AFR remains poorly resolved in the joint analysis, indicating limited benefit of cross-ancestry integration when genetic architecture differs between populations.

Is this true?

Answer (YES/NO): NO